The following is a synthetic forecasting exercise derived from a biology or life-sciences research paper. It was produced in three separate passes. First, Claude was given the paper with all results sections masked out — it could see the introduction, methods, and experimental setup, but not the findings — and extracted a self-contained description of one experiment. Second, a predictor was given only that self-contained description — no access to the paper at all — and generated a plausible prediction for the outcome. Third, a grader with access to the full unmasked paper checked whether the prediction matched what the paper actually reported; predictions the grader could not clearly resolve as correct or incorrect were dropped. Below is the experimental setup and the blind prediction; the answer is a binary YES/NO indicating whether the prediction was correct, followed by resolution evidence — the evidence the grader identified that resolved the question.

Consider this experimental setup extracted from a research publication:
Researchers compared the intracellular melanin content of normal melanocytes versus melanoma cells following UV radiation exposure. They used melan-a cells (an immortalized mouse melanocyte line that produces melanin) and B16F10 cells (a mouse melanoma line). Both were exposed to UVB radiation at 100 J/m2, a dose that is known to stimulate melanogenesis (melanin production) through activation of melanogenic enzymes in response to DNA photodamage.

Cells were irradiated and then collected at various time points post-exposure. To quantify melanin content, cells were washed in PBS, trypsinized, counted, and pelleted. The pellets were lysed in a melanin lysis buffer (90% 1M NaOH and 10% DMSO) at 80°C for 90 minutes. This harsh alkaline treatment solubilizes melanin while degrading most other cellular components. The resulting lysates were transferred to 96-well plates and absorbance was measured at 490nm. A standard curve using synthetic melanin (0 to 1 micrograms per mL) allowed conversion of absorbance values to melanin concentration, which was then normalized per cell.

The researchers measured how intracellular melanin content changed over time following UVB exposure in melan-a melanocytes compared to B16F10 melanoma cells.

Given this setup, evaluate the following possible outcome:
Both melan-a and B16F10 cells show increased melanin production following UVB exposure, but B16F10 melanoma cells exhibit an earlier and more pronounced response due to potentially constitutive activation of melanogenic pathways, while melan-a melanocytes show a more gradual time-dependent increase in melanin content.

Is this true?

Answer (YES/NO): NO